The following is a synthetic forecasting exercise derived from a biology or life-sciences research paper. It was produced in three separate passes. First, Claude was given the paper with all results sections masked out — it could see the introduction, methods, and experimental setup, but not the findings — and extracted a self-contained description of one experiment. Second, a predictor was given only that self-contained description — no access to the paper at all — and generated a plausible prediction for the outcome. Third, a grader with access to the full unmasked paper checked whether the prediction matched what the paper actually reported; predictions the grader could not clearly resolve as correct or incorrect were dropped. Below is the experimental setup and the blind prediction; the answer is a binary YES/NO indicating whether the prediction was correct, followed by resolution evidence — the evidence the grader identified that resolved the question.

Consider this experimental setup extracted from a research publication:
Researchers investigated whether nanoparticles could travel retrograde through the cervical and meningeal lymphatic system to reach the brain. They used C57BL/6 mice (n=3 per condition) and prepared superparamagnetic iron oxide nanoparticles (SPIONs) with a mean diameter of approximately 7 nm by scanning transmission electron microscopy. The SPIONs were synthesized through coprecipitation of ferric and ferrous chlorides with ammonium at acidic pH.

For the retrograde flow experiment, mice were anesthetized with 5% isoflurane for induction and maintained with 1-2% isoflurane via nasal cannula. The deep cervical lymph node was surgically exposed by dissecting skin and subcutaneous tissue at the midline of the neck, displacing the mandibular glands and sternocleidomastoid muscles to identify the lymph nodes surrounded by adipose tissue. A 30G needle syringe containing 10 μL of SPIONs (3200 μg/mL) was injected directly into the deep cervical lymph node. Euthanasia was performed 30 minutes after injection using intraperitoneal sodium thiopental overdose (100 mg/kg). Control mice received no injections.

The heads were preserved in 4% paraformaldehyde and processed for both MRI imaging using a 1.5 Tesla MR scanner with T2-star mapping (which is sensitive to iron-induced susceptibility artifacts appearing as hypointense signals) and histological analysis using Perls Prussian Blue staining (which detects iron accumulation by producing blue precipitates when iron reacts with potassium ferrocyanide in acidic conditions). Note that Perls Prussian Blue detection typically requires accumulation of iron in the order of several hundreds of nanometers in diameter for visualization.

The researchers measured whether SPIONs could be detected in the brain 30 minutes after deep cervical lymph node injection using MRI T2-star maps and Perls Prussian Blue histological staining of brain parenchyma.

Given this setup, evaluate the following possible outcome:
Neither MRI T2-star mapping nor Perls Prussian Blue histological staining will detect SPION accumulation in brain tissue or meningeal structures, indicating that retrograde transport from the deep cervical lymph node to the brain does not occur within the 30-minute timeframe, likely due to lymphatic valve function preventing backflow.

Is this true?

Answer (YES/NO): NO